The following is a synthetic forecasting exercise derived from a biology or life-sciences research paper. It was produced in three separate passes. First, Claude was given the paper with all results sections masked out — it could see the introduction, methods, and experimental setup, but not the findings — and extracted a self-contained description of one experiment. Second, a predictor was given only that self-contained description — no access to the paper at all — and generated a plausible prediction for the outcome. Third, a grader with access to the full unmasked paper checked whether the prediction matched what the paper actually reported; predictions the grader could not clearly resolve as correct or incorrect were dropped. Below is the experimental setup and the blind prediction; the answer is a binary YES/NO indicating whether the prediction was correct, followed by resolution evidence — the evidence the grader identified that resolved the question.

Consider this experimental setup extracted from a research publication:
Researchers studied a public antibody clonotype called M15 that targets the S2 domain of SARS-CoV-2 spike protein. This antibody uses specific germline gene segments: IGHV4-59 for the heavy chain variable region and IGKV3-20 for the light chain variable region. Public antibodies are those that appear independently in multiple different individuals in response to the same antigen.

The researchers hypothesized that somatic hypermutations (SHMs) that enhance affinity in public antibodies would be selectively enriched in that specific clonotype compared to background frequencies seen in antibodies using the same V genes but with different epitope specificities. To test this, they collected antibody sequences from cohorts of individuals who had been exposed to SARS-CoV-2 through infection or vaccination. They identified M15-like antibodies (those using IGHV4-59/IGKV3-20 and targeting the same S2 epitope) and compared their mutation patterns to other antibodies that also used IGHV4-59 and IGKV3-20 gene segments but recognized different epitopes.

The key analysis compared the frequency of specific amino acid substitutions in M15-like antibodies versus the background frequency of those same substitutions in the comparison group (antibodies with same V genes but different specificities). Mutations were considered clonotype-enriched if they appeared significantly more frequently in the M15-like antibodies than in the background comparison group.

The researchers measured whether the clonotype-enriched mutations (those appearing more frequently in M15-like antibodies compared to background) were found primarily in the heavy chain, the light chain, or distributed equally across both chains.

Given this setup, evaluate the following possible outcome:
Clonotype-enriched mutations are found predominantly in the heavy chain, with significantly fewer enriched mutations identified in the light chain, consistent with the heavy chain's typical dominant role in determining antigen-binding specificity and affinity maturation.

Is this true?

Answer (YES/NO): NO